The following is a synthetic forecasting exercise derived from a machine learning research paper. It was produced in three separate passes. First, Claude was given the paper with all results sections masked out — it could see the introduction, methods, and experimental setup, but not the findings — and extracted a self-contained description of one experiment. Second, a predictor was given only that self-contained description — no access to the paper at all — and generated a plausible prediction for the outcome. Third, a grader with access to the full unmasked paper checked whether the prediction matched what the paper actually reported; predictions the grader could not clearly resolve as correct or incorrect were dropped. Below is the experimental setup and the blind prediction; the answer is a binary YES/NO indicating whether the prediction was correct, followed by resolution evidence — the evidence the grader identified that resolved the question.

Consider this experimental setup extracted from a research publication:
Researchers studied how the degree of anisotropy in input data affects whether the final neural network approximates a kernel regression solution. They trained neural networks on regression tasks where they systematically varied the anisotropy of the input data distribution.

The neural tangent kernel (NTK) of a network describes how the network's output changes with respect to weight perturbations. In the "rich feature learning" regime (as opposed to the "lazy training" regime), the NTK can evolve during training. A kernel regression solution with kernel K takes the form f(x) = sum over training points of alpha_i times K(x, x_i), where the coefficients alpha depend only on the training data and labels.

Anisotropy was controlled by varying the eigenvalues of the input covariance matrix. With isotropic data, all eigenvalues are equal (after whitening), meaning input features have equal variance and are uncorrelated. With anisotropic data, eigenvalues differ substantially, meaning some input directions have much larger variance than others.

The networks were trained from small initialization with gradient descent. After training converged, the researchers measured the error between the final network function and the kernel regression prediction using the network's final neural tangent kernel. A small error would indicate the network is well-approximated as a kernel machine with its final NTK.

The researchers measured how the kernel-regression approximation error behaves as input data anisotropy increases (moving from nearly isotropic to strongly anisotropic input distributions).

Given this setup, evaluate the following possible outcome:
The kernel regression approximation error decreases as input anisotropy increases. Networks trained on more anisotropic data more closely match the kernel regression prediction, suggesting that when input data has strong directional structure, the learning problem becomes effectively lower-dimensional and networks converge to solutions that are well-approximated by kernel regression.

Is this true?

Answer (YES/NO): NO